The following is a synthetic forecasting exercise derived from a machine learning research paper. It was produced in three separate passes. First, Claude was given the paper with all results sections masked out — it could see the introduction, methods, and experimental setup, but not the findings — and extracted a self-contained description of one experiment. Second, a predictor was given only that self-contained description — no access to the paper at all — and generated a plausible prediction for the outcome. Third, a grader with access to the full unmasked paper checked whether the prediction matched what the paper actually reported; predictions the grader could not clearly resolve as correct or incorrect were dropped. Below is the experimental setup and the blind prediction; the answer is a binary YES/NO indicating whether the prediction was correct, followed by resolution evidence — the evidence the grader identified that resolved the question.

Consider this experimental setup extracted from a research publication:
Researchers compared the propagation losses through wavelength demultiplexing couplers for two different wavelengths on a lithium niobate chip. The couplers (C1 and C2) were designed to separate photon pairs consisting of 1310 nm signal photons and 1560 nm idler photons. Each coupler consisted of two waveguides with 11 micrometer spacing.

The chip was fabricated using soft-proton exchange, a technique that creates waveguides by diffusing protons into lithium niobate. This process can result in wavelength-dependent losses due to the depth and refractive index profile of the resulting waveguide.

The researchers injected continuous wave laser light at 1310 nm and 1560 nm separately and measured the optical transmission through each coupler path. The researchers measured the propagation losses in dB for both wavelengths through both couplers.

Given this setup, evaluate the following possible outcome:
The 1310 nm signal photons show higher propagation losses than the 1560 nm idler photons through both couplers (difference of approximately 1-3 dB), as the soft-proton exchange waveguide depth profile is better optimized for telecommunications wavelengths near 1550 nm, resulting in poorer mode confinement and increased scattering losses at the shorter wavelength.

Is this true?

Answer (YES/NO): NO